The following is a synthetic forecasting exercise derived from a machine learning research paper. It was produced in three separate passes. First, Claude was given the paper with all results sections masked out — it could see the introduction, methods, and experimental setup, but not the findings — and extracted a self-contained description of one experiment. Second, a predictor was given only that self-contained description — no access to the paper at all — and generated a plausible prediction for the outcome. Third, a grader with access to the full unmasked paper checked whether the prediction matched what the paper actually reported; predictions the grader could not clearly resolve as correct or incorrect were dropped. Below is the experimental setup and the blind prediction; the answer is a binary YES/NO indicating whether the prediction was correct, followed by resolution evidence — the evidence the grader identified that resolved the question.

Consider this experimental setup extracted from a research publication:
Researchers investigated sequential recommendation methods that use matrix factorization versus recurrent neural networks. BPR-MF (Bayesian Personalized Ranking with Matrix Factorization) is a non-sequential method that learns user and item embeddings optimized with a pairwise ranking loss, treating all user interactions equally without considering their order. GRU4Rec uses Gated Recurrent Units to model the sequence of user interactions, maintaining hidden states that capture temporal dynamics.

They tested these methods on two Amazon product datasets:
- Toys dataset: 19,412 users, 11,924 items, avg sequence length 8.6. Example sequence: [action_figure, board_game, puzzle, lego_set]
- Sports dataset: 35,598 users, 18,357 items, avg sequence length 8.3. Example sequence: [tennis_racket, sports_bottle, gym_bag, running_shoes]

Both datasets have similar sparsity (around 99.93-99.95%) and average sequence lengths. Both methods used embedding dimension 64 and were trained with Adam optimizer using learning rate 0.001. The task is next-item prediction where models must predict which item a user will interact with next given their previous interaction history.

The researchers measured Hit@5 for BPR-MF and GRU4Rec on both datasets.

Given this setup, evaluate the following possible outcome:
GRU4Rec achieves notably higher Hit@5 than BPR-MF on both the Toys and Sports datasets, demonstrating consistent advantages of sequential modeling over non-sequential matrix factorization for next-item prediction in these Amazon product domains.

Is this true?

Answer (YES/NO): NO